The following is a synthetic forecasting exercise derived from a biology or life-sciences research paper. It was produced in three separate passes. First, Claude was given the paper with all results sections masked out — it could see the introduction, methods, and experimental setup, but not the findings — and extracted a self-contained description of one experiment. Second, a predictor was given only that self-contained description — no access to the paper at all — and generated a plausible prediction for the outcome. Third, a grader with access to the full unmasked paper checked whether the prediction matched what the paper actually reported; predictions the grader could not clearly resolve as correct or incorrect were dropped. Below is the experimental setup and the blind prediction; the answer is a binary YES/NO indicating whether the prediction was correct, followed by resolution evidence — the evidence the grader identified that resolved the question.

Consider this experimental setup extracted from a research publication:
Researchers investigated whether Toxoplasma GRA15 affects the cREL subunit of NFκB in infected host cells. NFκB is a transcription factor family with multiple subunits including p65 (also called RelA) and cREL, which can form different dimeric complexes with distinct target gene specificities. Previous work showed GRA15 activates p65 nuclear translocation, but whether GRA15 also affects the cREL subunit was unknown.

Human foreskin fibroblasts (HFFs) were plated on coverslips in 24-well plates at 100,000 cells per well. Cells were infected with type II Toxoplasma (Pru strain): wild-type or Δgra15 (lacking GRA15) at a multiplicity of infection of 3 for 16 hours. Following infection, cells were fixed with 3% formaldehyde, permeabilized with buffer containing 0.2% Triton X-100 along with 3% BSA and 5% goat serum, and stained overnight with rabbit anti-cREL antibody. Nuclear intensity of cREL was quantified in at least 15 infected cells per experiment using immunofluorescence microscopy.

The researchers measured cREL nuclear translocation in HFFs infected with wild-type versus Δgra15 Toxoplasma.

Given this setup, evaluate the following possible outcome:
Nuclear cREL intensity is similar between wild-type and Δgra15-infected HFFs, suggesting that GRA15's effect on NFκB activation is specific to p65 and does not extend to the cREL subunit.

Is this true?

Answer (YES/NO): NO